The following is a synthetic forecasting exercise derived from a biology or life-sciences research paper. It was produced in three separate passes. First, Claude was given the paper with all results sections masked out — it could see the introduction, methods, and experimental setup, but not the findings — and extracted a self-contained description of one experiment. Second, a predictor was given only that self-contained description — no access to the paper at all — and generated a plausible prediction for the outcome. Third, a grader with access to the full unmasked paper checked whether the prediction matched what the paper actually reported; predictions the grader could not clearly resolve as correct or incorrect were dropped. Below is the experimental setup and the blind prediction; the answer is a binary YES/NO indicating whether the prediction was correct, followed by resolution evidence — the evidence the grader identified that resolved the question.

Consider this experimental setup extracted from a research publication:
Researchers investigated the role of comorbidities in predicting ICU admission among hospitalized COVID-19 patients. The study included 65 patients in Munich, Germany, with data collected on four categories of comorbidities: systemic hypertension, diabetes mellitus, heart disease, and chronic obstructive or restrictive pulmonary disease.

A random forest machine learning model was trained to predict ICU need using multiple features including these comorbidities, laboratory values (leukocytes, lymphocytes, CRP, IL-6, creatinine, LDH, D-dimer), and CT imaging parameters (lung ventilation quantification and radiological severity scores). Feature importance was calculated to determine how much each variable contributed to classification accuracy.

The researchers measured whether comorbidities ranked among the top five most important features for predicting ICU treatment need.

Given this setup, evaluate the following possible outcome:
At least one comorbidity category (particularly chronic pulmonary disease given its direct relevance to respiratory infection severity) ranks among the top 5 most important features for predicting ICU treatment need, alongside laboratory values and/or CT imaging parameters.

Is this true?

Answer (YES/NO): NO